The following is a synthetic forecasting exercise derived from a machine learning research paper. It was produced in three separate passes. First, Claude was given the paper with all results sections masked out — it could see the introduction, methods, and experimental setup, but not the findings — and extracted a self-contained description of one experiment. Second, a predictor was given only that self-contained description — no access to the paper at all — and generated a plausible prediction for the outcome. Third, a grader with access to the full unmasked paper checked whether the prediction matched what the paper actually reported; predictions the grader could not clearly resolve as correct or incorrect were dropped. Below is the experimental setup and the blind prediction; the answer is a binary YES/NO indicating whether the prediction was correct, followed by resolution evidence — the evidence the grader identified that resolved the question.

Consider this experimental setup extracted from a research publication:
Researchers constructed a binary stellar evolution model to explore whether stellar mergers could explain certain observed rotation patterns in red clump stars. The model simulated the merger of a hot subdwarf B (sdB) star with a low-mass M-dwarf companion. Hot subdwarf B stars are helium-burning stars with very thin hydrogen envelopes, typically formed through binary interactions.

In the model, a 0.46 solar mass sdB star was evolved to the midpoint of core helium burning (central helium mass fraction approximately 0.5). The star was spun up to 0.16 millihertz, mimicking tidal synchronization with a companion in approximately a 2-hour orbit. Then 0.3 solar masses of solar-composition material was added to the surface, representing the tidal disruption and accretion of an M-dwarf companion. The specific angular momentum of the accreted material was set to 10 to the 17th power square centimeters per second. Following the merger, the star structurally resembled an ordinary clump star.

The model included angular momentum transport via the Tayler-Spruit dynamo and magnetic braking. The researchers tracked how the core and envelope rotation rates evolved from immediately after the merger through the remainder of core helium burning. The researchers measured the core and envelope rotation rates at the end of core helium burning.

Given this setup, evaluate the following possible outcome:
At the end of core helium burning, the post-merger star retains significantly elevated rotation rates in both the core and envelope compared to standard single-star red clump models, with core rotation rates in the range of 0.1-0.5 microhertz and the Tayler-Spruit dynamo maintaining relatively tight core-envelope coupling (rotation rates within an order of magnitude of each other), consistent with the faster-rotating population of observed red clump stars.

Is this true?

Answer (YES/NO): NO